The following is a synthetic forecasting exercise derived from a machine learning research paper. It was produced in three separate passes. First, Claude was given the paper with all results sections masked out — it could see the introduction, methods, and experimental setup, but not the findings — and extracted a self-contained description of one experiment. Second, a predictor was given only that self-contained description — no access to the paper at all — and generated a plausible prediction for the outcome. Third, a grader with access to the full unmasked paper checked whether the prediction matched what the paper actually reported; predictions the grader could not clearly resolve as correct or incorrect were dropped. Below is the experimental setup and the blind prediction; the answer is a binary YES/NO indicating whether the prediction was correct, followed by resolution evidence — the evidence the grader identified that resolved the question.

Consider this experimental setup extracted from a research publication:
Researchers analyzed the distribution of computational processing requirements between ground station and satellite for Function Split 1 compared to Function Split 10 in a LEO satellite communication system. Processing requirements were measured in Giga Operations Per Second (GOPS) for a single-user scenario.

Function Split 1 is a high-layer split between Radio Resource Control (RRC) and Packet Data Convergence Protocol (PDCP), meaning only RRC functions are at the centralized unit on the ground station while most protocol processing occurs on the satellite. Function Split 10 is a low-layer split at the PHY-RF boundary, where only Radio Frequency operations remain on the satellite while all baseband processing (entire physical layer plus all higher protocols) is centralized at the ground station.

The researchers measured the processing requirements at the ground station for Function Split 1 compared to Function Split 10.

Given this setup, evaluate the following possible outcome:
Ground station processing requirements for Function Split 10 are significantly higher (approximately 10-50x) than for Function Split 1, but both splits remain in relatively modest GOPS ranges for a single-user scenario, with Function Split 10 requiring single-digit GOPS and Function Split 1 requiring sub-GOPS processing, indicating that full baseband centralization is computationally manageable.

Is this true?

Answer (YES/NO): NO